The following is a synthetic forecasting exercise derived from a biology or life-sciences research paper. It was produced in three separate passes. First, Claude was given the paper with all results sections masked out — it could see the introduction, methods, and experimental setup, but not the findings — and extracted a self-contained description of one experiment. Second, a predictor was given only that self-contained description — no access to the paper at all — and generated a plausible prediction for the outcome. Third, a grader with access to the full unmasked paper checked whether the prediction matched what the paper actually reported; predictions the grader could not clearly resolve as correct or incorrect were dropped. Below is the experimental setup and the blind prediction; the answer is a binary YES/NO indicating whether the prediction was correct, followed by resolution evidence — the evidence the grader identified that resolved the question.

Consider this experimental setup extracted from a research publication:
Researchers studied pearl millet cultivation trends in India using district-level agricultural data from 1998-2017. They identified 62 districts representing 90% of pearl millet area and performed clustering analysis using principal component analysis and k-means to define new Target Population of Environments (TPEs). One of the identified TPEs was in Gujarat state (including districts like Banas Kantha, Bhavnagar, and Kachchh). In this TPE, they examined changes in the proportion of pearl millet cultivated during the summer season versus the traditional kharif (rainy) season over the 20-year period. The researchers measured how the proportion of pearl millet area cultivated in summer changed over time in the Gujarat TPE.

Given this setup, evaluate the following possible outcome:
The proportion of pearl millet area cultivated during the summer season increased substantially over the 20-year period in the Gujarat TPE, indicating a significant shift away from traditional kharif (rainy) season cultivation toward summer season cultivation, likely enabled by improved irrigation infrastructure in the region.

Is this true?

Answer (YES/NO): NO